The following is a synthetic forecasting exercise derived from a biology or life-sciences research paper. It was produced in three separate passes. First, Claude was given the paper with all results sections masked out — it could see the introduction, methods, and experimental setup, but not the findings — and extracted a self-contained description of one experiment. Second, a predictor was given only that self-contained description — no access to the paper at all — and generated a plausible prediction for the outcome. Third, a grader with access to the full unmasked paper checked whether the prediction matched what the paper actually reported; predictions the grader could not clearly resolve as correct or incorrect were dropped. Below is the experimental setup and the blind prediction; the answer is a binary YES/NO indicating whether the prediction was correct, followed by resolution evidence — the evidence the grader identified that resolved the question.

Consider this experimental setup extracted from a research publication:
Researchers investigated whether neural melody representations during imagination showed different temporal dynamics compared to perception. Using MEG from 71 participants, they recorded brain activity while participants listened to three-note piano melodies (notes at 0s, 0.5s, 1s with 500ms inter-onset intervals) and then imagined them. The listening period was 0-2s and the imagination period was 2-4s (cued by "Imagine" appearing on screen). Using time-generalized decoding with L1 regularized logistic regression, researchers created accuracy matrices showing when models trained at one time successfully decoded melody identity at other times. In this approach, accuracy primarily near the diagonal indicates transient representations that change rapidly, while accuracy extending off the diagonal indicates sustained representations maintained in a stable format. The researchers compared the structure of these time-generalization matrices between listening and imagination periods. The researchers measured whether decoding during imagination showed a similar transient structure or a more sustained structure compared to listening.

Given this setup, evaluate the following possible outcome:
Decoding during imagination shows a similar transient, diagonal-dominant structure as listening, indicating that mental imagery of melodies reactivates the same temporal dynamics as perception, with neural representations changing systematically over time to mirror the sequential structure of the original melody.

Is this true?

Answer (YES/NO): NO